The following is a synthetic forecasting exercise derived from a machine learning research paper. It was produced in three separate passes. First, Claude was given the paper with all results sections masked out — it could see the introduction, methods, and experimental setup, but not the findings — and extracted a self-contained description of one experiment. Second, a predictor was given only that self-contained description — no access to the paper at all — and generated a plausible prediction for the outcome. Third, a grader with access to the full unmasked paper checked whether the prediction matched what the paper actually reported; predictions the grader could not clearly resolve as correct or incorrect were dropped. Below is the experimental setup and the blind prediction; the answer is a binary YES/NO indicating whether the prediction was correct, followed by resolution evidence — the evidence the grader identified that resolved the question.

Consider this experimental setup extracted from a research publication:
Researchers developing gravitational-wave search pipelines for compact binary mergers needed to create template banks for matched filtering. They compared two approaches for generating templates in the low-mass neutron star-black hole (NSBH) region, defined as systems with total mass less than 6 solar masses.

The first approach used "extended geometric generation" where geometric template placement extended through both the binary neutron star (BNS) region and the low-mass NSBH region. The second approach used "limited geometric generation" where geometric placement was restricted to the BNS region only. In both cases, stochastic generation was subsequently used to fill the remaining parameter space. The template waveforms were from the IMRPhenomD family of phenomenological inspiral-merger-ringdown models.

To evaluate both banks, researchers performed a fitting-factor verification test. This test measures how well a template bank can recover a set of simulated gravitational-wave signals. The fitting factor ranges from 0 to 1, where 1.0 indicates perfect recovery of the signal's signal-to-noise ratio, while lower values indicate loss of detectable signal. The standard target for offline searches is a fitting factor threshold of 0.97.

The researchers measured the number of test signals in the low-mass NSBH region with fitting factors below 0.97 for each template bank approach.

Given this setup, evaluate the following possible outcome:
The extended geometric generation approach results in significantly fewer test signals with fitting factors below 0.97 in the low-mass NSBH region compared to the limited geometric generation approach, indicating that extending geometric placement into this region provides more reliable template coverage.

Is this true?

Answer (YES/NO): NO